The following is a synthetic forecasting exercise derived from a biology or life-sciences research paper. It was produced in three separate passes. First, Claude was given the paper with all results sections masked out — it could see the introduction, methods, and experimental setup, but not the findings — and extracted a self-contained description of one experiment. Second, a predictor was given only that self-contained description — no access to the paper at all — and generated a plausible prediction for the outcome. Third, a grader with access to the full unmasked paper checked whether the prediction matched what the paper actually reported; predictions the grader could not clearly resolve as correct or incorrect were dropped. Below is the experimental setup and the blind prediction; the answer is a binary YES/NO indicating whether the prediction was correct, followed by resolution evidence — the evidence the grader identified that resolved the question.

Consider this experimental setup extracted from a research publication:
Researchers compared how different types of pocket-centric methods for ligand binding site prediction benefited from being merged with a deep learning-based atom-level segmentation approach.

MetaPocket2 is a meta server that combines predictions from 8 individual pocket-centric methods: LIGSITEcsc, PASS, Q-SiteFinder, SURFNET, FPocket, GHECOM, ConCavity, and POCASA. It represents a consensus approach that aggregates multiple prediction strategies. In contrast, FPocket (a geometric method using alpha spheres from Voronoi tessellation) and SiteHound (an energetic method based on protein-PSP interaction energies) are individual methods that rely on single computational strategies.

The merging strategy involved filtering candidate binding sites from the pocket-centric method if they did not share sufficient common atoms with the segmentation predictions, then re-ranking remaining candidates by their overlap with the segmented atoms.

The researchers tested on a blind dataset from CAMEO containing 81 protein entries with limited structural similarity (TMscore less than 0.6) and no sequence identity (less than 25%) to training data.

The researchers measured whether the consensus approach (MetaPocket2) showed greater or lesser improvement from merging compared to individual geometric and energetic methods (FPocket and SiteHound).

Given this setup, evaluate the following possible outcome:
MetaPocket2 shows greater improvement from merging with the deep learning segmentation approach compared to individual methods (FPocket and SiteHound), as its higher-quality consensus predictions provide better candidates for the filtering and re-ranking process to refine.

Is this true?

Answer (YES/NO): NO